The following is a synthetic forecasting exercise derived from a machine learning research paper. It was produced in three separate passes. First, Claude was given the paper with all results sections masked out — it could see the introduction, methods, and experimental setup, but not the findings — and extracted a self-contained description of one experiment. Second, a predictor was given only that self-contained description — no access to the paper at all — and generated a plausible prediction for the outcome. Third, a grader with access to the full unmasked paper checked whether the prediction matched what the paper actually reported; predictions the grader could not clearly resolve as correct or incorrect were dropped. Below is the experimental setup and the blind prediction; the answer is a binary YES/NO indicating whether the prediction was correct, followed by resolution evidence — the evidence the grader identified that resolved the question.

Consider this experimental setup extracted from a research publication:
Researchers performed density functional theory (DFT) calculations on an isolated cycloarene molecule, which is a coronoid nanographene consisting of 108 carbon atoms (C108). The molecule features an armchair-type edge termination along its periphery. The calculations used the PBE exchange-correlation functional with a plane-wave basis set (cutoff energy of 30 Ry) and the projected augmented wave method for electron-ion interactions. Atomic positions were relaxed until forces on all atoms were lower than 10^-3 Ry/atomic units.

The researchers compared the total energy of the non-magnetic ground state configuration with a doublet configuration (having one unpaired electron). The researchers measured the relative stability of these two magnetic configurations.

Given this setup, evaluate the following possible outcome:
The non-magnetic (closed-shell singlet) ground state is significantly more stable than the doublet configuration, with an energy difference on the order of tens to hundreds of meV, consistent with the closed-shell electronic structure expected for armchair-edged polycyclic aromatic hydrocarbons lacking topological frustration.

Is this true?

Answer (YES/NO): NO